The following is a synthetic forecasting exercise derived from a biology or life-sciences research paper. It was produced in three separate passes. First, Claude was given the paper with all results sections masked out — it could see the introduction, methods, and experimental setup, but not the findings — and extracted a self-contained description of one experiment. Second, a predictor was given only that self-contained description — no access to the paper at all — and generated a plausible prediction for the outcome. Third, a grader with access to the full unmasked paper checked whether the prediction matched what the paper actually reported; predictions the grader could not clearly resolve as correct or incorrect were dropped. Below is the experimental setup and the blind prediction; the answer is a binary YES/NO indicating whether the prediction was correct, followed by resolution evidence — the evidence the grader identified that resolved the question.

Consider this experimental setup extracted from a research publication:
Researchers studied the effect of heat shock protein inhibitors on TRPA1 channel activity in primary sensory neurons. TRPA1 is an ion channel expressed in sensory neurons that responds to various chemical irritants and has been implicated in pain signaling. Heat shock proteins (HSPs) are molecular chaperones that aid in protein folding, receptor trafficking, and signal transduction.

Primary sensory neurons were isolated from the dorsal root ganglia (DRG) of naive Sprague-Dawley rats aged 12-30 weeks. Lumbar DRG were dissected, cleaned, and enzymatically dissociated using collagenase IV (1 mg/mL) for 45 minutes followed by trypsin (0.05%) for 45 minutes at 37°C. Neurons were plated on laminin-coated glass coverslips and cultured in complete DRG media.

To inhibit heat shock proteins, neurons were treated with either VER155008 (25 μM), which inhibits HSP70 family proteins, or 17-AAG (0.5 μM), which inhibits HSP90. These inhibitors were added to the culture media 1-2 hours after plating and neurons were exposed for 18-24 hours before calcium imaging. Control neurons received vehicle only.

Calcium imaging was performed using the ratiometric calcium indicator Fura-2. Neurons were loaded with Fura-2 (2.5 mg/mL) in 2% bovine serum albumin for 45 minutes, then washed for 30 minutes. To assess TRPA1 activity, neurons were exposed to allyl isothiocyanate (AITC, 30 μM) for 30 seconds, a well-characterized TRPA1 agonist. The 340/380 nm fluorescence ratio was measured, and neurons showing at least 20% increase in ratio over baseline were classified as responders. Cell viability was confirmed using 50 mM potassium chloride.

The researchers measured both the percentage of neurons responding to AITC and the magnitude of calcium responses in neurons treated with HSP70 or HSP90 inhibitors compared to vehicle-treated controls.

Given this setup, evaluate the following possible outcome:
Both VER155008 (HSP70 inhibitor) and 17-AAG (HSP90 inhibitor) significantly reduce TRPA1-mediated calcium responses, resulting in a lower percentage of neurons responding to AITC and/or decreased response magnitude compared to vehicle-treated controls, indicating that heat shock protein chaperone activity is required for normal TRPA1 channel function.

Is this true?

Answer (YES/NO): NO